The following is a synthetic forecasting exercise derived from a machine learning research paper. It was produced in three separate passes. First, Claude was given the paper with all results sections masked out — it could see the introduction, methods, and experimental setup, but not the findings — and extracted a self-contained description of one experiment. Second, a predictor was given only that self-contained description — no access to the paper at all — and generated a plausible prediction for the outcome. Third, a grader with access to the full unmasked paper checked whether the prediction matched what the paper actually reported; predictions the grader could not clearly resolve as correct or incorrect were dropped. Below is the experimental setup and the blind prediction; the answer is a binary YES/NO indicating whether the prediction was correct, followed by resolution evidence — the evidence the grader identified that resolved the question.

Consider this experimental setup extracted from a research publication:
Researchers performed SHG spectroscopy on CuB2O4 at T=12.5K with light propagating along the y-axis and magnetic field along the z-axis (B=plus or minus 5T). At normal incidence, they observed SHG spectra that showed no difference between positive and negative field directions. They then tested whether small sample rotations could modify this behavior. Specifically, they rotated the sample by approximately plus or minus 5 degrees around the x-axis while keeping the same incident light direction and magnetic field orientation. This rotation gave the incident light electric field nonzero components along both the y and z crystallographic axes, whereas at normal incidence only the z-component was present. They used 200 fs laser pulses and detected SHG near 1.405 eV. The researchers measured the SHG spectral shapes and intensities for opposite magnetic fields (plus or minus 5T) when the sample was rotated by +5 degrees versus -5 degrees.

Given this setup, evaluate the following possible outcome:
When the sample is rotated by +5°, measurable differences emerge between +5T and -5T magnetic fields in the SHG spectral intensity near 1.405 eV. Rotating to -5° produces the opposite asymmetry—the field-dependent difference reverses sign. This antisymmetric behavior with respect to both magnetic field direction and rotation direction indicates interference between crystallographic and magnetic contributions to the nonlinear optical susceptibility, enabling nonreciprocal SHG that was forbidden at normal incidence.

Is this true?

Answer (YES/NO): YES